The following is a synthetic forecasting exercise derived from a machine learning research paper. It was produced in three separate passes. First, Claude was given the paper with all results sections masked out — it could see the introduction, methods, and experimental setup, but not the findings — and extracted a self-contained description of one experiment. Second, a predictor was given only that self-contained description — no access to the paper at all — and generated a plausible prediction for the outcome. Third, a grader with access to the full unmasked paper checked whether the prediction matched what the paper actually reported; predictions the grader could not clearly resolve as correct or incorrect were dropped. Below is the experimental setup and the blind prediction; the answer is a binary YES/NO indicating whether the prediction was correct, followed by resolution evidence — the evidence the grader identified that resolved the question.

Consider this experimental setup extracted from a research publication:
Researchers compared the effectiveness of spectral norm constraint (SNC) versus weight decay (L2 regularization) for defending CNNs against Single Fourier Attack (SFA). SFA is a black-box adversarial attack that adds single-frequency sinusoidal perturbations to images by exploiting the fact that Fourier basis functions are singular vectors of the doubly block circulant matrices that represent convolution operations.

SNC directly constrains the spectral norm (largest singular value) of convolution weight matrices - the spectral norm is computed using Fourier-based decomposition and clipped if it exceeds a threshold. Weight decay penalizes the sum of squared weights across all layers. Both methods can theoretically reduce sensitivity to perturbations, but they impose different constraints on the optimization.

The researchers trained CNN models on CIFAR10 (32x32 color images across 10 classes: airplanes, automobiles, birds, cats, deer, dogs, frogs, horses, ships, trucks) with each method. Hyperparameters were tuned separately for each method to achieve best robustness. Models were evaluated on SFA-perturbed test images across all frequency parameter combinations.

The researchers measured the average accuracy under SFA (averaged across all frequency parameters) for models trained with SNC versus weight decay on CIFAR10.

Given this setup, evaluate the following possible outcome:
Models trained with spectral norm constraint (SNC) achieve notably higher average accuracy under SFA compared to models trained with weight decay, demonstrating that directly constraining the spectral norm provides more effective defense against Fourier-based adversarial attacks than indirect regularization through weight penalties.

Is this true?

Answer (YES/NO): YES